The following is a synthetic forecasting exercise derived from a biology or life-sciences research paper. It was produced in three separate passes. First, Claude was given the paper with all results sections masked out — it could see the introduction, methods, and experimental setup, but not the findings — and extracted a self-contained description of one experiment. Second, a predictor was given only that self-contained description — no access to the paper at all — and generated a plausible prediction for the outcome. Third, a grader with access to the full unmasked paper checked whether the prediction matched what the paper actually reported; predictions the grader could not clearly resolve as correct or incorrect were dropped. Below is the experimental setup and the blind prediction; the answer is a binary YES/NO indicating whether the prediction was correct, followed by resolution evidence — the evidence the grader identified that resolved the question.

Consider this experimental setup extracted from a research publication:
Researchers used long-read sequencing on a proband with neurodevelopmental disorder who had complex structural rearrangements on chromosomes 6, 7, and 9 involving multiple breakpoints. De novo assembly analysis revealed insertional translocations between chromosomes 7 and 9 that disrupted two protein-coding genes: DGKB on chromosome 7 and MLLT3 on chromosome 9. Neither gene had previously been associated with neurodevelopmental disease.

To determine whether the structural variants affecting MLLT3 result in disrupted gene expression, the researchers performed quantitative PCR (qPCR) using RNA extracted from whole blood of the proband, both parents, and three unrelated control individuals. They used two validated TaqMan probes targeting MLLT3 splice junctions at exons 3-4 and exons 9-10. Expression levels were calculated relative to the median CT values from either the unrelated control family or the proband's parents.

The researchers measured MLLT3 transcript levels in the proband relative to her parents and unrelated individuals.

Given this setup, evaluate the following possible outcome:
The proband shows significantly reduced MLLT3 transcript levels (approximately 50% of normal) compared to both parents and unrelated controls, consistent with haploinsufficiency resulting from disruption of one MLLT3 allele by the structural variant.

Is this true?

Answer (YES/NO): NO